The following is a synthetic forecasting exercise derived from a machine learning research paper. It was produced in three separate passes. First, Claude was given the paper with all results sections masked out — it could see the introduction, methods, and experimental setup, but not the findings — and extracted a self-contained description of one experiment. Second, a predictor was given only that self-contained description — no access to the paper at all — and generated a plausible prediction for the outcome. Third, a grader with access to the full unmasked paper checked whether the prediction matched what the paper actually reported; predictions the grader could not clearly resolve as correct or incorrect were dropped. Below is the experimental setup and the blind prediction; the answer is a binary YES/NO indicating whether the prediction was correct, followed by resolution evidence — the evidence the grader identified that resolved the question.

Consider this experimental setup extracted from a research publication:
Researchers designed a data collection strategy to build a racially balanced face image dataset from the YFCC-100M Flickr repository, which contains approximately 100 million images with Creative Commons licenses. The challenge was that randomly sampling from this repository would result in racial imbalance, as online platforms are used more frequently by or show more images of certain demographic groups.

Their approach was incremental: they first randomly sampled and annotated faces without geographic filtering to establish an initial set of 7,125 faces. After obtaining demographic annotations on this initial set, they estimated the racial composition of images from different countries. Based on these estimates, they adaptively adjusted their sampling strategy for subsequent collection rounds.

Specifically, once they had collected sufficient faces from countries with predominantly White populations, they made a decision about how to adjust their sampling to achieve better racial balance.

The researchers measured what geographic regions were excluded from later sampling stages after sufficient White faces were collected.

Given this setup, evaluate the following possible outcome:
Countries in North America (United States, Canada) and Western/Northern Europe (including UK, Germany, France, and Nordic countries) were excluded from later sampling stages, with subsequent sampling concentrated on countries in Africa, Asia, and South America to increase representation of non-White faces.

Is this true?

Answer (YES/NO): NO